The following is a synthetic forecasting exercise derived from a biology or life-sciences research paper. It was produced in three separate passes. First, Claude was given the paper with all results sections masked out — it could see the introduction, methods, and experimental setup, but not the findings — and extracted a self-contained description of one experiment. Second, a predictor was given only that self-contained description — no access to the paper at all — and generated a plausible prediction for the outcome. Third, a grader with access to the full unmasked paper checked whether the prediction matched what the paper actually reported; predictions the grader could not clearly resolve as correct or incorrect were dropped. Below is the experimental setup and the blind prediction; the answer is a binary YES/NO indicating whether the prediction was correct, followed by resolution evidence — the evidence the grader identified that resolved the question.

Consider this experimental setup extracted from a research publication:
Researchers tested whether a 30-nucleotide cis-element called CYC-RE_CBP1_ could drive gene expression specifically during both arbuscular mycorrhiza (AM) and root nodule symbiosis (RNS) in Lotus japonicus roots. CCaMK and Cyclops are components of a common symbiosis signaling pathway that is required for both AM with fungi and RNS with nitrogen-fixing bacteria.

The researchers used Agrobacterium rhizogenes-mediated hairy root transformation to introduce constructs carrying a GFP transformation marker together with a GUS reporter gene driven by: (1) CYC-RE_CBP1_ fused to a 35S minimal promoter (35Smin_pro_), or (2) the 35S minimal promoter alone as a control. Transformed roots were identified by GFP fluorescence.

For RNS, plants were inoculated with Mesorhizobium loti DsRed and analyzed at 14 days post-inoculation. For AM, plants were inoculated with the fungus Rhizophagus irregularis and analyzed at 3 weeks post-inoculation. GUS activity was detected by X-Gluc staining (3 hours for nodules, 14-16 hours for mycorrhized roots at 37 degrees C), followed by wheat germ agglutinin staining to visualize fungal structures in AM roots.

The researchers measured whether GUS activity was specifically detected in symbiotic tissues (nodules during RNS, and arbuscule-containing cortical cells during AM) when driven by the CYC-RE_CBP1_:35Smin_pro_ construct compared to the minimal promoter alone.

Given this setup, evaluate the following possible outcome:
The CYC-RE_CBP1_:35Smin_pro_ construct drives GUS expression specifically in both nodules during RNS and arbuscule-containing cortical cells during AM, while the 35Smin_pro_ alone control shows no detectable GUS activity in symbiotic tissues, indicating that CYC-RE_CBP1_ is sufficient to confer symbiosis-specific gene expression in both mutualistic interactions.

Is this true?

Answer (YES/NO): YES